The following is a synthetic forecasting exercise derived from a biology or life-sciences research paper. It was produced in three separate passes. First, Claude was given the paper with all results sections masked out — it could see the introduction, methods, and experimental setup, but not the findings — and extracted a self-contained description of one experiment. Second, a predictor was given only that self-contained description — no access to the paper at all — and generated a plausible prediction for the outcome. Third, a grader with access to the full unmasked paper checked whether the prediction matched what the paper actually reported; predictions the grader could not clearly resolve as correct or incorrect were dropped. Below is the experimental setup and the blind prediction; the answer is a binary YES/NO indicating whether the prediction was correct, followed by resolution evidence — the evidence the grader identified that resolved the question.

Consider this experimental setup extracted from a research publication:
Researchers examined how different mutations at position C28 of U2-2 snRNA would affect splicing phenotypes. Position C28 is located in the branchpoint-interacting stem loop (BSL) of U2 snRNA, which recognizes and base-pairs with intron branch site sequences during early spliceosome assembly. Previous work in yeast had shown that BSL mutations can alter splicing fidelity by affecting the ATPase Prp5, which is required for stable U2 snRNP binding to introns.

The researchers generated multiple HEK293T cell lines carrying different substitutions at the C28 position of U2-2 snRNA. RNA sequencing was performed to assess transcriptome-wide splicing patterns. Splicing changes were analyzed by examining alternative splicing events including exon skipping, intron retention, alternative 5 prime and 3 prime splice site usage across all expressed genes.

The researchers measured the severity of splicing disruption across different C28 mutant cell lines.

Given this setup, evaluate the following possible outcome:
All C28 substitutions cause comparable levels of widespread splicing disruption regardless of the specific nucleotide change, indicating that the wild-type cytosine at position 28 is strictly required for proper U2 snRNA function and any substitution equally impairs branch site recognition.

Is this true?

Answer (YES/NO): NO